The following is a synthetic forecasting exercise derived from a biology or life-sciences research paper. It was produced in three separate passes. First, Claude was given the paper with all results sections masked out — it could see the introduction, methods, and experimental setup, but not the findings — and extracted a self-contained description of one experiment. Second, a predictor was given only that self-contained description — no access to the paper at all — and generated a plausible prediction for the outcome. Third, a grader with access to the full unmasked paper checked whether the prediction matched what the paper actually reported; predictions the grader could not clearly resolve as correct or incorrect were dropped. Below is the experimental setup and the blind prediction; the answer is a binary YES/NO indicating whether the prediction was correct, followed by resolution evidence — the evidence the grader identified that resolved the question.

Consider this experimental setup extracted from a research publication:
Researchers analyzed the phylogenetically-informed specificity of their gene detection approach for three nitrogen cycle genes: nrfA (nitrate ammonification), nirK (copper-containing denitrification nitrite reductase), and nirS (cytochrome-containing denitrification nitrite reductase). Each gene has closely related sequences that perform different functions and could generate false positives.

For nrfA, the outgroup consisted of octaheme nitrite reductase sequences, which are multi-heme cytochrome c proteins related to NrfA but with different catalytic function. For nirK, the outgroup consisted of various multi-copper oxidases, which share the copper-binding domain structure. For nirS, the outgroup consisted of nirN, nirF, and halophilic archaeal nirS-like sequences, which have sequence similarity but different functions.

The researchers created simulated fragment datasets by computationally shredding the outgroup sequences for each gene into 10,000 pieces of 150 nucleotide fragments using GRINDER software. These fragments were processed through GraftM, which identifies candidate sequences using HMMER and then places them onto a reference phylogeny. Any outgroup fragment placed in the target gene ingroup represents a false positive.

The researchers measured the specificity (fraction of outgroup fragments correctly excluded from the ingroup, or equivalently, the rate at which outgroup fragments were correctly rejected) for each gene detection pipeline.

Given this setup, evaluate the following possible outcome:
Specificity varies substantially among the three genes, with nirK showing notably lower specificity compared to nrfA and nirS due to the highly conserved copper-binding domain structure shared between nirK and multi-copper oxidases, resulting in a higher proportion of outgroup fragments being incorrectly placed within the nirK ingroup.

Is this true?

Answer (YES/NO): NO